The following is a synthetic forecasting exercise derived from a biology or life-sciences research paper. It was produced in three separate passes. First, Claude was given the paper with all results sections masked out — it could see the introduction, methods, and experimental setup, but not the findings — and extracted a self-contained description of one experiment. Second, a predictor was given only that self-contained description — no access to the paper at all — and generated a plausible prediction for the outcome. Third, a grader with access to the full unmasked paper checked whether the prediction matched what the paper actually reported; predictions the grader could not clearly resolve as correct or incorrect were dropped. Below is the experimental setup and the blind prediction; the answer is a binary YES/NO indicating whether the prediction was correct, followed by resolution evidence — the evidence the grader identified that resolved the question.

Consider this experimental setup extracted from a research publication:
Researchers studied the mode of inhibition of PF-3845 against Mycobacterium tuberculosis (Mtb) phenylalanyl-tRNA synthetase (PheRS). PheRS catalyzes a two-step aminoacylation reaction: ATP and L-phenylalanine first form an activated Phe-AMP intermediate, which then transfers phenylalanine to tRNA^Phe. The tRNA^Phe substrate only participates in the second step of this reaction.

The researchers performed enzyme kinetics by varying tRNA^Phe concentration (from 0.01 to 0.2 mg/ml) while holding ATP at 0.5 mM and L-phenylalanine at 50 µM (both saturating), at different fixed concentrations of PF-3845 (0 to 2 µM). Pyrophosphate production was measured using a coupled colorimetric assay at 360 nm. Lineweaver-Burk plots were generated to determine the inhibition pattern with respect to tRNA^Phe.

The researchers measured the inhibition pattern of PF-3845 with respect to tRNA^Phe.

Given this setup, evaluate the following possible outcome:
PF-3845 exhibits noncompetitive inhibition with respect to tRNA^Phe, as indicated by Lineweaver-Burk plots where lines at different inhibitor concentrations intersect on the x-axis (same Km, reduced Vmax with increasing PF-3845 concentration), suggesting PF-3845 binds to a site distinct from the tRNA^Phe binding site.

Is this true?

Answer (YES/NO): NO